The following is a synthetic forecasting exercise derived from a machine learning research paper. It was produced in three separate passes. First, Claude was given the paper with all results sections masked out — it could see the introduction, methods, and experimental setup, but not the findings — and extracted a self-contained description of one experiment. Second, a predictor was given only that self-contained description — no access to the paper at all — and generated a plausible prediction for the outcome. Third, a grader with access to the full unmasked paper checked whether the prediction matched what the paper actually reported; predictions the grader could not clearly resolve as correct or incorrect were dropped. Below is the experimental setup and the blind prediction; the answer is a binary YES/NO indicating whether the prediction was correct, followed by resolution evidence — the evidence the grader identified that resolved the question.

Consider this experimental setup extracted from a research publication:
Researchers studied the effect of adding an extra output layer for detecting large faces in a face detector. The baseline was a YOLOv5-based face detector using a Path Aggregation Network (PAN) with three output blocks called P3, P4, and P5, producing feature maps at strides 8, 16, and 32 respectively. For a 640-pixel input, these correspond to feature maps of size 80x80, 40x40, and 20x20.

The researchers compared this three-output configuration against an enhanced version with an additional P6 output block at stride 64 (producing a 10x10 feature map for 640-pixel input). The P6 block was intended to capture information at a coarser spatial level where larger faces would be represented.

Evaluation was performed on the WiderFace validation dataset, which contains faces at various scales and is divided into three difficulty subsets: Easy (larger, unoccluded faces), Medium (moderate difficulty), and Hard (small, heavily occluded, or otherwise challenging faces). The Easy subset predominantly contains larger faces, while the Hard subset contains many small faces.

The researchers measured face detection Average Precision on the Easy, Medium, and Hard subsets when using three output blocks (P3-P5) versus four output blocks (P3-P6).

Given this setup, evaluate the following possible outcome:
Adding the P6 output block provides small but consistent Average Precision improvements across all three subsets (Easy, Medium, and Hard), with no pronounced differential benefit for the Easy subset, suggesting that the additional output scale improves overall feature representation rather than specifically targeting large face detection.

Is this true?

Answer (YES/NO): NO